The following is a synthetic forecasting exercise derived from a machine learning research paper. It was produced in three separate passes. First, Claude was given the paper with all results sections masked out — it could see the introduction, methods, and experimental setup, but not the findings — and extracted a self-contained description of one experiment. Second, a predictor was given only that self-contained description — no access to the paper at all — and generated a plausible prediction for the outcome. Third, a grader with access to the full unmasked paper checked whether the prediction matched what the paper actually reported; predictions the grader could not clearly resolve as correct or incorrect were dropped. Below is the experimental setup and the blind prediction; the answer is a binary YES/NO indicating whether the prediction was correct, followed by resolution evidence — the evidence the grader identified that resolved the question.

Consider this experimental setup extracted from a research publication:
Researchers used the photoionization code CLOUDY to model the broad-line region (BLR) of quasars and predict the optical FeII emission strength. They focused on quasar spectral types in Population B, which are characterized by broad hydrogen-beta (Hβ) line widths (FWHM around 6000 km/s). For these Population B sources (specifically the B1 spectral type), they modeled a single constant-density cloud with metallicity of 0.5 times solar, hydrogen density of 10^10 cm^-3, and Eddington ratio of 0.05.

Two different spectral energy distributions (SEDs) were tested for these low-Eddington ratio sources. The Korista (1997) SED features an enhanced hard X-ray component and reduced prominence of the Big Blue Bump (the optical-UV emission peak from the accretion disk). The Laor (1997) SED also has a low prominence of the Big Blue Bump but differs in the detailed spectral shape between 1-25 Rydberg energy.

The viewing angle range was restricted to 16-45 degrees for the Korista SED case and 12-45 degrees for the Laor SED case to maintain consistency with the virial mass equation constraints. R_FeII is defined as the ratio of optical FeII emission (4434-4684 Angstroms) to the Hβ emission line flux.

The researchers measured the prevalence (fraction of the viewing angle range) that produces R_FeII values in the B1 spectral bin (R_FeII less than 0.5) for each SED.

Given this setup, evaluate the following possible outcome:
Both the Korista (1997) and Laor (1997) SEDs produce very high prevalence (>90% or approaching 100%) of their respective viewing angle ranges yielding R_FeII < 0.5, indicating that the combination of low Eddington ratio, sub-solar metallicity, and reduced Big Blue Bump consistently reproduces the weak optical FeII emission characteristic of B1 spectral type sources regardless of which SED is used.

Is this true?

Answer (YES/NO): NO